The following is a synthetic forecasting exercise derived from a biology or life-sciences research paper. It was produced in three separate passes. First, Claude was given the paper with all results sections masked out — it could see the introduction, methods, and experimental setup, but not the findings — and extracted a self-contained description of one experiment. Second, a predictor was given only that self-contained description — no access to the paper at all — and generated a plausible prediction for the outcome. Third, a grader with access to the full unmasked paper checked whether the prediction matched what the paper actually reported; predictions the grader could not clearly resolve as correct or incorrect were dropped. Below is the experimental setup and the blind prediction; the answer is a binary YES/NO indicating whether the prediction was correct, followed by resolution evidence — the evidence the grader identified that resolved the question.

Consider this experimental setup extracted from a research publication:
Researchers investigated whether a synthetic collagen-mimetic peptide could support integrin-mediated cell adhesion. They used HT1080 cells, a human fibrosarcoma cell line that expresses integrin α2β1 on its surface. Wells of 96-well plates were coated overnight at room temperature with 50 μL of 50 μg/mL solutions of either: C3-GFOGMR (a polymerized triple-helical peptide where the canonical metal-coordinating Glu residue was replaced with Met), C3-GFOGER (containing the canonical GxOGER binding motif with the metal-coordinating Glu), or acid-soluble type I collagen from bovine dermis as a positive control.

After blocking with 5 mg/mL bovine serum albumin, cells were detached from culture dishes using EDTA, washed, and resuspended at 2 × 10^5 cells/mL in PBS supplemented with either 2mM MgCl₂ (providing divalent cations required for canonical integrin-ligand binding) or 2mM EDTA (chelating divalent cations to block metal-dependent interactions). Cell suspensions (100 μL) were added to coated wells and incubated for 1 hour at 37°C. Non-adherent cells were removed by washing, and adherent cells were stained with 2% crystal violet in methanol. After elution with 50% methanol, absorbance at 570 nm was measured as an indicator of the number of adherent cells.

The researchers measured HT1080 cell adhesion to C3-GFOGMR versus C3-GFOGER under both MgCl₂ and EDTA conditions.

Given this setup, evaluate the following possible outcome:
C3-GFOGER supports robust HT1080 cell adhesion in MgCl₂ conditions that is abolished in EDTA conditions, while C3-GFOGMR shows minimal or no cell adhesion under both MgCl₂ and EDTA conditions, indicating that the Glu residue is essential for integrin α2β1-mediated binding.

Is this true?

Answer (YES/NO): NO